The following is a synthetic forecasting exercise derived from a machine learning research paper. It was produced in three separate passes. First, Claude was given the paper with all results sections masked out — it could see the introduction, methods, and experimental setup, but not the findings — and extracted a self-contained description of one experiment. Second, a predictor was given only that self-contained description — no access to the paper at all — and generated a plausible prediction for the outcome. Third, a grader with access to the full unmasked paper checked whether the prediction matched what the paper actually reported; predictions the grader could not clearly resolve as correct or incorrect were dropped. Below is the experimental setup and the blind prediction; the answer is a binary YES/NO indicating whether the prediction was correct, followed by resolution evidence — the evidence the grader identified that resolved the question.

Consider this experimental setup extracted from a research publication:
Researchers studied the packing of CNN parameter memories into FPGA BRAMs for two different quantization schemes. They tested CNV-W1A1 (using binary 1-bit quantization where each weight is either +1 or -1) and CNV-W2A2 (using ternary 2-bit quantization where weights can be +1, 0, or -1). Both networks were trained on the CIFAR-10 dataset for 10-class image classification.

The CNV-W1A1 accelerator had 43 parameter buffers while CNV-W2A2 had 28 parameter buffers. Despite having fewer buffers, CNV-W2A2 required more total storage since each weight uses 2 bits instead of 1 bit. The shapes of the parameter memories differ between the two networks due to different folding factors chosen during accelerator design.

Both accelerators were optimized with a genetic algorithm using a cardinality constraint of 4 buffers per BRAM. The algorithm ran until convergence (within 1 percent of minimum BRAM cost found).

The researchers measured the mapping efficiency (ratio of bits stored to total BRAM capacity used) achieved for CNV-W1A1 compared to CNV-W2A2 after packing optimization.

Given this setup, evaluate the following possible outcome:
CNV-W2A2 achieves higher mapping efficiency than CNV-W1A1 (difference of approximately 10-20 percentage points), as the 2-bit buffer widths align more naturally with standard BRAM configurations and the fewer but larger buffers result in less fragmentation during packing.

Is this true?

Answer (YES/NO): NO